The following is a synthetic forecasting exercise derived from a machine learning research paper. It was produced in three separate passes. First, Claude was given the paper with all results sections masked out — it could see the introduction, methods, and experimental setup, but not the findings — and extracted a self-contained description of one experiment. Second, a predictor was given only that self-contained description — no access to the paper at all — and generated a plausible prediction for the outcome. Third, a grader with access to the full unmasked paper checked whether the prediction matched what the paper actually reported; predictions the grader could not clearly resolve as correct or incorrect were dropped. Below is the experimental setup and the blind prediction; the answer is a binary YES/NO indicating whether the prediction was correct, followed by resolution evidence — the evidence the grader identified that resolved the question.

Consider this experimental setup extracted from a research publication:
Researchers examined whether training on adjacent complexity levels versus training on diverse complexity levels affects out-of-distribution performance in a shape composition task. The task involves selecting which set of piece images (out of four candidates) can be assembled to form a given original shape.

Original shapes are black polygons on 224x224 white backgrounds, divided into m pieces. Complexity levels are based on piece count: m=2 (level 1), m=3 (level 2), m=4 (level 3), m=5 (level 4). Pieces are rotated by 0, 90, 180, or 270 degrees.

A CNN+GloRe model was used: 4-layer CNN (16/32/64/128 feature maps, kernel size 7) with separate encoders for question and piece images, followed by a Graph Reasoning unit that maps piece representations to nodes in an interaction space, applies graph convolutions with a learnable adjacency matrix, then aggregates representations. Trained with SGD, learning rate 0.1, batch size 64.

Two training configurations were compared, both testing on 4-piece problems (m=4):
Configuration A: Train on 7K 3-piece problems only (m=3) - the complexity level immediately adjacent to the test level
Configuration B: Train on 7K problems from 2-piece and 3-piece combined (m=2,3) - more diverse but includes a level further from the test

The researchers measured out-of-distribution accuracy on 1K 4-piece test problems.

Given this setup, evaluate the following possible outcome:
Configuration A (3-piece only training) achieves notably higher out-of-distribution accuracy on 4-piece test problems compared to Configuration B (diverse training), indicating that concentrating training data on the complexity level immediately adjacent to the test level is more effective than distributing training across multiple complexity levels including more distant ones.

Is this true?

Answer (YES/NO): NO